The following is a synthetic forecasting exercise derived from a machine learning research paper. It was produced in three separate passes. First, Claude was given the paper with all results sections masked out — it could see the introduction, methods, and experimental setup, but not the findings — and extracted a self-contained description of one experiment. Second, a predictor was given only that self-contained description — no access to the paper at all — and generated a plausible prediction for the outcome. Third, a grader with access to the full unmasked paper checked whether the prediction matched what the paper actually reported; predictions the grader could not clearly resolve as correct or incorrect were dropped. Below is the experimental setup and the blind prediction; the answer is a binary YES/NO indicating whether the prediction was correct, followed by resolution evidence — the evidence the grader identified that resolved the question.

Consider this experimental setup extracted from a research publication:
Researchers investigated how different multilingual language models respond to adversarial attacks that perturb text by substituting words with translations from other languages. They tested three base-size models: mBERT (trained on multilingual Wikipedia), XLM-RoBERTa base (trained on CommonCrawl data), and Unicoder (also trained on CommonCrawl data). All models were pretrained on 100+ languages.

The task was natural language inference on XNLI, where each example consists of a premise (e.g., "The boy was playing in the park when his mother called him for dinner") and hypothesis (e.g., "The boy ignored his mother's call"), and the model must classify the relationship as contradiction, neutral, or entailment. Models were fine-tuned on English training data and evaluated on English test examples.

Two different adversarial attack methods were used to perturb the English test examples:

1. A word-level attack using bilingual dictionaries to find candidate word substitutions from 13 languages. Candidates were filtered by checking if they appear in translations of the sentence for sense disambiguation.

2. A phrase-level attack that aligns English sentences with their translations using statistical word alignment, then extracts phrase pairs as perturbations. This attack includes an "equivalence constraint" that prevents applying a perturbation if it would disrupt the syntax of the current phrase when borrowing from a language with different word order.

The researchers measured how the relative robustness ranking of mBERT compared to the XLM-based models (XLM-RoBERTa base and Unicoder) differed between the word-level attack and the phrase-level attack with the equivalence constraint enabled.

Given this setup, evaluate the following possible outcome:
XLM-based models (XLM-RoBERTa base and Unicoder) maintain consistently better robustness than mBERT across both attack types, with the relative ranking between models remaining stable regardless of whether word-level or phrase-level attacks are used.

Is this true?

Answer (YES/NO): NO